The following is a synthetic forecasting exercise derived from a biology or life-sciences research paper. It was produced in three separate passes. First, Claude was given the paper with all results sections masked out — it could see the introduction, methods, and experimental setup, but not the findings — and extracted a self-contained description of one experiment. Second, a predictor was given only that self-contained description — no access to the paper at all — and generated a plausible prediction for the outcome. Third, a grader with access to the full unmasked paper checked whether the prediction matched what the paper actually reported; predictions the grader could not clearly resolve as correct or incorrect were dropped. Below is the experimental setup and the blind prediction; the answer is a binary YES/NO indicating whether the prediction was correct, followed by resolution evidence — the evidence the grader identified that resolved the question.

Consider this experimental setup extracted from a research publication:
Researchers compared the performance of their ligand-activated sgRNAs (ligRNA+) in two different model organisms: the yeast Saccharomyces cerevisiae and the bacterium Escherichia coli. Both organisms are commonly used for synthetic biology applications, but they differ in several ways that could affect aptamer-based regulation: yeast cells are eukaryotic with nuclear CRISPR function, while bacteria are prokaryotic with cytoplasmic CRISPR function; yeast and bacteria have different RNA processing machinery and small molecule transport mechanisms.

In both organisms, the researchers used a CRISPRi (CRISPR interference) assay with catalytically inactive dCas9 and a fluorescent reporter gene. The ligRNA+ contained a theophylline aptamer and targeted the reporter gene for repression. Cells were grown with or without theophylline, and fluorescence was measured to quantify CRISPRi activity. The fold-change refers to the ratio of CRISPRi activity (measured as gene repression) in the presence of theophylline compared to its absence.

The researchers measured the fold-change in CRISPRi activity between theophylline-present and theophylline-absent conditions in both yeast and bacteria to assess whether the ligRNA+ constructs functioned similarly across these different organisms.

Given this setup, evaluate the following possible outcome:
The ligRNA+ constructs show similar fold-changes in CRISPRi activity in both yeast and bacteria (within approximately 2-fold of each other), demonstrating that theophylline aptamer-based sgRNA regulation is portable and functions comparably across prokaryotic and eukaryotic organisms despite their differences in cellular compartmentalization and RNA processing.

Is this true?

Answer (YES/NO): NO